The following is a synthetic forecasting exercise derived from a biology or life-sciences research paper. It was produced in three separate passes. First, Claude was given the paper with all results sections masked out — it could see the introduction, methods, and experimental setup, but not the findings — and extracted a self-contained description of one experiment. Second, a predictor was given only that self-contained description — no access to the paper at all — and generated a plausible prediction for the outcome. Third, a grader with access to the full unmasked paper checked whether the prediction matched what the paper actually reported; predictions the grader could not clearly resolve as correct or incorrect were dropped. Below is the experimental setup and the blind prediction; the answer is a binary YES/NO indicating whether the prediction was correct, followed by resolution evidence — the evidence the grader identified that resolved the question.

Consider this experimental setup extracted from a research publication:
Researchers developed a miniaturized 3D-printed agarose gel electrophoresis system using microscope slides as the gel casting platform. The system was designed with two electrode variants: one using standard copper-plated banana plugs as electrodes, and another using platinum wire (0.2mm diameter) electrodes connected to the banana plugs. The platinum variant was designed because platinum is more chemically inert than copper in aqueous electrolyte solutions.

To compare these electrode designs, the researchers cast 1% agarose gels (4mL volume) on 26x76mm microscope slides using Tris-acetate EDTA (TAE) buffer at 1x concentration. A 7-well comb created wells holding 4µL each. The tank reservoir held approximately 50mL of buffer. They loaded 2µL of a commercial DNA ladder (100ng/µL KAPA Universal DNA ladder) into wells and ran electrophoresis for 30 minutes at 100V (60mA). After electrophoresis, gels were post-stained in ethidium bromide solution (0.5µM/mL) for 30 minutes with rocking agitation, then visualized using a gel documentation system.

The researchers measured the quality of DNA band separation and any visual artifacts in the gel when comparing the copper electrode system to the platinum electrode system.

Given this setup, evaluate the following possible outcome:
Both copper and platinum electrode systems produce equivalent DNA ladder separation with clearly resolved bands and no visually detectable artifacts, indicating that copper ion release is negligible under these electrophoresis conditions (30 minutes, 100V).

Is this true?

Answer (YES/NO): NO